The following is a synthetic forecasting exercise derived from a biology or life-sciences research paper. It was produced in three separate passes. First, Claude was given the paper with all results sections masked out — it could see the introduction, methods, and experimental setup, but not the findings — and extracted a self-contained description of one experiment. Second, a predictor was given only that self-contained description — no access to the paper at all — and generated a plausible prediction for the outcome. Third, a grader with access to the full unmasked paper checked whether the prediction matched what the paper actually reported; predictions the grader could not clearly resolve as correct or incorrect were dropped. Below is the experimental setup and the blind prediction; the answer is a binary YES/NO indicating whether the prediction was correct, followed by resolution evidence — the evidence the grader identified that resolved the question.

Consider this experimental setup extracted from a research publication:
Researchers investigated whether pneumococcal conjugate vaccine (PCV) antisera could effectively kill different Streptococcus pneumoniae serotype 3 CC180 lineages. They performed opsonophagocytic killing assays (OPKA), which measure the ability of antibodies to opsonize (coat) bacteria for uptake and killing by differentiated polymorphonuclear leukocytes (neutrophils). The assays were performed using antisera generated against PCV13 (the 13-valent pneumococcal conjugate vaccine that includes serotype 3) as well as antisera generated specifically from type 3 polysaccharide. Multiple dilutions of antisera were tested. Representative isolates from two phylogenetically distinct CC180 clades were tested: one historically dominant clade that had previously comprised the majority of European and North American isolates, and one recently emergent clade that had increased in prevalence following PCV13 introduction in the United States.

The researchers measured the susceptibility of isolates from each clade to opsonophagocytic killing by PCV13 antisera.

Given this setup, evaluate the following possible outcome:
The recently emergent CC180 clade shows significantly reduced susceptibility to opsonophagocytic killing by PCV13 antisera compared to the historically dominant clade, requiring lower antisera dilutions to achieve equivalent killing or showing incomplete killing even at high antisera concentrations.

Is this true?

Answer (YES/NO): NO